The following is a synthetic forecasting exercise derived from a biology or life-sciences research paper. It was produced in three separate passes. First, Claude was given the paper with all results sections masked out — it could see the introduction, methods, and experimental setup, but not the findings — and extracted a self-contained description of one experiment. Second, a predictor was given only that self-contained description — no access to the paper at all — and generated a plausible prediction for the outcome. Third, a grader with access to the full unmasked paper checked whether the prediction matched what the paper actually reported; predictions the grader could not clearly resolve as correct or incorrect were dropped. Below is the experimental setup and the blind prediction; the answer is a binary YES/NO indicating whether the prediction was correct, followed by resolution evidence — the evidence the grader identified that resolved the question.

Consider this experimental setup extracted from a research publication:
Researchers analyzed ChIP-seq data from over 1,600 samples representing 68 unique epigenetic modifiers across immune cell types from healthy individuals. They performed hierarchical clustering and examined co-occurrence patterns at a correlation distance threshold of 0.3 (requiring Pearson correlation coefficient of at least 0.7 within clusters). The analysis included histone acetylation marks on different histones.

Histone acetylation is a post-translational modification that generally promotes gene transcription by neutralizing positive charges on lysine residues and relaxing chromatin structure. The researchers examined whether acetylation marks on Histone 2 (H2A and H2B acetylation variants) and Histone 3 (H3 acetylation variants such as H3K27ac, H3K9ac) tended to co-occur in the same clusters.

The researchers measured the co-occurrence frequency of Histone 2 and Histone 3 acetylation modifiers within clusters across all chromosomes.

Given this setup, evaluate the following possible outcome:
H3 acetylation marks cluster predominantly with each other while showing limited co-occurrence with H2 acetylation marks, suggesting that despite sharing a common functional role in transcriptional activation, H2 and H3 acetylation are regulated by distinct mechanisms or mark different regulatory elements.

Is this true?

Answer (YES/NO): NO